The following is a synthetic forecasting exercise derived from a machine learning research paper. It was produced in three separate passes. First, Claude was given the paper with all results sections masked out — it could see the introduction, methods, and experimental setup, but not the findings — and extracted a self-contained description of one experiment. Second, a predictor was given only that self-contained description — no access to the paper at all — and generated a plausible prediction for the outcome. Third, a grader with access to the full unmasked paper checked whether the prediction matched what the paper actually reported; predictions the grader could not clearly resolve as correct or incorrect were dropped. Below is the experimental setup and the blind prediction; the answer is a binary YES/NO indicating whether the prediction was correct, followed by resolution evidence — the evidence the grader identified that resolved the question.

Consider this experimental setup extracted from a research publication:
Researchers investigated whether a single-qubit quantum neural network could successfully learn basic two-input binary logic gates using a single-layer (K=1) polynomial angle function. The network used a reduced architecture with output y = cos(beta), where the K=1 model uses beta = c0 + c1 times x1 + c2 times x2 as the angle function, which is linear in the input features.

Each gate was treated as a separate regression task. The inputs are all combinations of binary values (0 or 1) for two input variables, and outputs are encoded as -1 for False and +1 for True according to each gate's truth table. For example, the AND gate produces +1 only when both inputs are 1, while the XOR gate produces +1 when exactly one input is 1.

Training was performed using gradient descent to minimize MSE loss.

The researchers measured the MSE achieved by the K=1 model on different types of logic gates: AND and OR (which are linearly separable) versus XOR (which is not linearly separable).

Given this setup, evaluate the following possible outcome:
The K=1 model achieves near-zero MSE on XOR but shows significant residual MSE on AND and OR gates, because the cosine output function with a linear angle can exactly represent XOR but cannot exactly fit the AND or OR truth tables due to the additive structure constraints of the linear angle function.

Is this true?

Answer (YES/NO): NO